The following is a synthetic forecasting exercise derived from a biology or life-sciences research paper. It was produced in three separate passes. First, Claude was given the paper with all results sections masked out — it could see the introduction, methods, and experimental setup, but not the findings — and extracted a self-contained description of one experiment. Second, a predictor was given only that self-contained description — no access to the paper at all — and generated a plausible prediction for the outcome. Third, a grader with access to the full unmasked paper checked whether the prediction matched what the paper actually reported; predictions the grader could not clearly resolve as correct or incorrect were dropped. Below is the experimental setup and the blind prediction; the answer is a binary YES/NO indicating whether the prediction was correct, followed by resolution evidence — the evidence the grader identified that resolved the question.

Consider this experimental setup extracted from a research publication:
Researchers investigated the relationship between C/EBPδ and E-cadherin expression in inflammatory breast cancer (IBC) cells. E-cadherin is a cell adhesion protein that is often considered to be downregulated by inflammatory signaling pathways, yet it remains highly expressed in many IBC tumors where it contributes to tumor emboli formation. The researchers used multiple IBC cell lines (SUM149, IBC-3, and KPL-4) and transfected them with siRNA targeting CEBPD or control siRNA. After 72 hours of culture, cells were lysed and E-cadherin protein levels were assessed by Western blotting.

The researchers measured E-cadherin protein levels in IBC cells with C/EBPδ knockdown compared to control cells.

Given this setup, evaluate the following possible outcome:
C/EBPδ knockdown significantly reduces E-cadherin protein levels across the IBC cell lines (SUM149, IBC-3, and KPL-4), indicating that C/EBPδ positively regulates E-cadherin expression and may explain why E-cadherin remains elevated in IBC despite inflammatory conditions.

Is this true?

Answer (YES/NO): NO